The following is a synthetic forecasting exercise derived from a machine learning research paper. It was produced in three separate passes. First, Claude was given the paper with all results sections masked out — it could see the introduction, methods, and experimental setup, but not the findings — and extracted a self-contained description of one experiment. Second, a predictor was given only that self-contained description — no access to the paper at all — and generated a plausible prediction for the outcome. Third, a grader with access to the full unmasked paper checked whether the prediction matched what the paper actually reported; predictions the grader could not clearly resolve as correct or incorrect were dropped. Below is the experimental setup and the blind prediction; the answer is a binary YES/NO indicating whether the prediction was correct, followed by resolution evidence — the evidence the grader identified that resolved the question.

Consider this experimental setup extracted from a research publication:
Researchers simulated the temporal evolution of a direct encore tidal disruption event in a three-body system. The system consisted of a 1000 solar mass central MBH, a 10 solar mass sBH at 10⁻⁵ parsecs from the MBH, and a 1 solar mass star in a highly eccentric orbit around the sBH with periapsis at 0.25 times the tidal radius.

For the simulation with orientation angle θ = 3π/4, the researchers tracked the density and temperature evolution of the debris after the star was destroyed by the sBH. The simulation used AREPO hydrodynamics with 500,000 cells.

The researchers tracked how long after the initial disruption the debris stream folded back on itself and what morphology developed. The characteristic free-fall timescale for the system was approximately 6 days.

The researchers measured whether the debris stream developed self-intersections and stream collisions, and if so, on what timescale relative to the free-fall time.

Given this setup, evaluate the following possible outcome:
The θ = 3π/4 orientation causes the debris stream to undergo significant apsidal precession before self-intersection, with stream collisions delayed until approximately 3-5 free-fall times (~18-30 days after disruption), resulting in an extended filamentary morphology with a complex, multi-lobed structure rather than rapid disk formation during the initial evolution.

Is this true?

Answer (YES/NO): NO